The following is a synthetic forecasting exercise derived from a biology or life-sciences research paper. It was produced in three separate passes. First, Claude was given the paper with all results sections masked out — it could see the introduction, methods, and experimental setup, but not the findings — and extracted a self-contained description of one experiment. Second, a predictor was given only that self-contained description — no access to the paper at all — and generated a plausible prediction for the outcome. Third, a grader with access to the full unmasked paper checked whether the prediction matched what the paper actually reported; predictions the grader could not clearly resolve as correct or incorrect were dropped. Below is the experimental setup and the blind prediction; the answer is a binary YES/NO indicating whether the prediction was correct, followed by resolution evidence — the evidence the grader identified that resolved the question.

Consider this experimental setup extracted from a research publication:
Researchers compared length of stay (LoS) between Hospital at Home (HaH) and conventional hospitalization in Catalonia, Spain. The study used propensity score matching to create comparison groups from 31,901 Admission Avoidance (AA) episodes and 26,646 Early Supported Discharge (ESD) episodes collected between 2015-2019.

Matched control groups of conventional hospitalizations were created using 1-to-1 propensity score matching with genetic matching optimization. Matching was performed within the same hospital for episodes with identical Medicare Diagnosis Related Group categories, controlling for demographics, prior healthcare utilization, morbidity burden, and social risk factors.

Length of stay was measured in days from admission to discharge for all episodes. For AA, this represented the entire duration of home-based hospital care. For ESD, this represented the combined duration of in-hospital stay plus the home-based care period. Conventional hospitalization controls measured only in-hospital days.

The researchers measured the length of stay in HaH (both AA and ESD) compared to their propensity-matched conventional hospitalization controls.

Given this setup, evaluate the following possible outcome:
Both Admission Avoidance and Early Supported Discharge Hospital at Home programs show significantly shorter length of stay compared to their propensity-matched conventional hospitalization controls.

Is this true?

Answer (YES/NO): NO